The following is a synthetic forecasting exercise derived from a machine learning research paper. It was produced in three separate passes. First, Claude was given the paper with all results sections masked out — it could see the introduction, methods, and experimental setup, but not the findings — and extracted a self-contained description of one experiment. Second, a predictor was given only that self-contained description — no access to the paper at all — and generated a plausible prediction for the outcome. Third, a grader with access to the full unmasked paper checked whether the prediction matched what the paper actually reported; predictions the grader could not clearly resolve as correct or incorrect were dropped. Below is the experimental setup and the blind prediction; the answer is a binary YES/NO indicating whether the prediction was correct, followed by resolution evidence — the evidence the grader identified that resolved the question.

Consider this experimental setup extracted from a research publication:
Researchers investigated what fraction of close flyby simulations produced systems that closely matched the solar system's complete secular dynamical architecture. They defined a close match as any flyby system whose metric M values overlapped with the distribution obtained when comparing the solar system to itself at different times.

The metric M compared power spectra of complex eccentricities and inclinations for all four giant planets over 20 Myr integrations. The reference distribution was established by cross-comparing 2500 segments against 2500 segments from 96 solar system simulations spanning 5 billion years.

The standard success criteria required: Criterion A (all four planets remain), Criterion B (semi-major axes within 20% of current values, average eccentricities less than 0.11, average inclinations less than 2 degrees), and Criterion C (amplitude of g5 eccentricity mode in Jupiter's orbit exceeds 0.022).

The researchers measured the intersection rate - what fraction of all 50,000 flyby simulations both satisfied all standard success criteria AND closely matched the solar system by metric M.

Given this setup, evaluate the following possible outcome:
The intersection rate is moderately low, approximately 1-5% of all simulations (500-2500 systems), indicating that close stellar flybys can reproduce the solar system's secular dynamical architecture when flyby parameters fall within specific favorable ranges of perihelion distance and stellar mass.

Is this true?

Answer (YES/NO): NO